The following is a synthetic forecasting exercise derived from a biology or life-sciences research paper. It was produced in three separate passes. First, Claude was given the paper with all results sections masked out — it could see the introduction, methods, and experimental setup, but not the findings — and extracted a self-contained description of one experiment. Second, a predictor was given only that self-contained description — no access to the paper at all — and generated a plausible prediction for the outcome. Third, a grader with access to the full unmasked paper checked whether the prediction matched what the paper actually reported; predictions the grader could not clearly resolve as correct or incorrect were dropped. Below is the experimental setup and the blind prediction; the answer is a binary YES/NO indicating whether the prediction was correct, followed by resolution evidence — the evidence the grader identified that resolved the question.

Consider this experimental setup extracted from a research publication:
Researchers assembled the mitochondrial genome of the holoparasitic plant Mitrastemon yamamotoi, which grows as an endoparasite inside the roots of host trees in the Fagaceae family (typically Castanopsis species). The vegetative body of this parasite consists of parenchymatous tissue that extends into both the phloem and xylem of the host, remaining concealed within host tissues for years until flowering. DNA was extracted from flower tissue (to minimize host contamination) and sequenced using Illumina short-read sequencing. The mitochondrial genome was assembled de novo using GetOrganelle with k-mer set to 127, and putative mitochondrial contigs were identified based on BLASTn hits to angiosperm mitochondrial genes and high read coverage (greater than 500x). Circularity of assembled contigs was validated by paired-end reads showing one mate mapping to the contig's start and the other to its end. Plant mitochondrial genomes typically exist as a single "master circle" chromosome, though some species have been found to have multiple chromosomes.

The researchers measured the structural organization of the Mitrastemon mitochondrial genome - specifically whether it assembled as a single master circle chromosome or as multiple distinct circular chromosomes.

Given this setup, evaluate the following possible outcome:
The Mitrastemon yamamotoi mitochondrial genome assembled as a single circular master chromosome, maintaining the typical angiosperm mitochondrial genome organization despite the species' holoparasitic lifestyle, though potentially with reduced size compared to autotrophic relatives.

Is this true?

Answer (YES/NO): NO